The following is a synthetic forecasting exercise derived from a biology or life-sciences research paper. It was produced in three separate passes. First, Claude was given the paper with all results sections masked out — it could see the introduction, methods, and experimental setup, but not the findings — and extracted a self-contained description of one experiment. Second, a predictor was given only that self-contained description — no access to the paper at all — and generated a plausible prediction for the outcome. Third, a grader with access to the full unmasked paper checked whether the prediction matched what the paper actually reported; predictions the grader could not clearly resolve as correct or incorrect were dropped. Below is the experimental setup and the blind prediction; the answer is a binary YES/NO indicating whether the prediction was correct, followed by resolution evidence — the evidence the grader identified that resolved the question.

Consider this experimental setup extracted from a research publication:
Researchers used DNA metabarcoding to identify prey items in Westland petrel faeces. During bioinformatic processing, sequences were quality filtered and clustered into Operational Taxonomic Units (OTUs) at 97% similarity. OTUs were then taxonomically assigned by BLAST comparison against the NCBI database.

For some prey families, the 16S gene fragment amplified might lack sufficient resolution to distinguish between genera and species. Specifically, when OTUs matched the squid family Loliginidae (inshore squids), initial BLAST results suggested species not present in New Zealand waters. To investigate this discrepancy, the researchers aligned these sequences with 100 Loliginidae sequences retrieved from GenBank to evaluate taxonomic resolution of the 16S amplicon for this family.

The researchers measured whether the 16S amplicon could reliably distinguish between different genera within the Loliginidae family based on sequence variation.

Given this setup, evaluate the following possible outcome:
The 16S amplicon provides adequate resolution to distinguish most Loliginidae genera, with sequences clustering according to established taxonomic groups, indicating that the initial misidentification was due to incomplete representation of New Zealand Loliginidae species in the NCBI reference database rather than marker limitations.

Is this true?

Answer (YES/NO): NO